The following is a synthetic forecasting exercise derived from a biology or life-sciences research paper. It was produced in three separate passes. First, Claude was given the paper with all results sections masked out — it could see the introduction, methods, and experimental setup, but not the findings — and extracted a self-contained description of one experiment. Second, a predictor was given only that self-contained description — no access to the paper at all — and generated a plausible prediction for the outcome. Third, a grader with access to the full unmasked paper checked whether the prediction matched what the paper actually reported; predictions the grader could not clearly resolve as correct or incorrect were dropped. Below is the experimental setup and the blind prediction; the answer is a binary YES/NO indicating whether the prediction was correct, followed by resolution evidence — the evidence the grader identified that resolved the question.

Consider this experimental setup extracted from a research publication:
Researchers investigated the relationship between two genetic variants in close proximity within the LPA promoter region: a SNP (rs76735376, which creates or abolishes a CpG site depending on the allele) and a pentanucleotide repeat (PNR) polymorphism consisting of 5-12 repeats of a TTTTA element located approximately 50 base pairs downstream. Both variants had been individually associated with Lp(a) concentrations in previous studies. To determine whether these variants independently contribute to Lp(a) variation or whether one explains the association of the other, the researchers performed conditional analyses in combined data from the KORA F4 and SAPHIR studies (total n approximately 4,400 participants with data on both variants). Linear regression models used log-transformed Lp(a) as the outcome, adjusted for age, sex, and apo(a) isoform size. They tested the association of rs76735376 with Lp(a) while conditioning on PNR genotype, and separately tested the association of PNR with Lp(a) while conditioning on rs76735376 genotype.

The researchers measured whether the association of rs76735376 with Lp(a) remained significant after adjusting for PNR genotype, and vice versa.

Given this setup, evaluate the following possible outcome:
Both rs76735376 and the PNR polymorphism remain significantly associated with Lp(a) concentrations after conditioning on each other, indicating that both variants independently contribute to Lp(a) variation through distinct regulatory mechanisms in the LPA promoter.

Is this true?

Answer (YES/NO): YES